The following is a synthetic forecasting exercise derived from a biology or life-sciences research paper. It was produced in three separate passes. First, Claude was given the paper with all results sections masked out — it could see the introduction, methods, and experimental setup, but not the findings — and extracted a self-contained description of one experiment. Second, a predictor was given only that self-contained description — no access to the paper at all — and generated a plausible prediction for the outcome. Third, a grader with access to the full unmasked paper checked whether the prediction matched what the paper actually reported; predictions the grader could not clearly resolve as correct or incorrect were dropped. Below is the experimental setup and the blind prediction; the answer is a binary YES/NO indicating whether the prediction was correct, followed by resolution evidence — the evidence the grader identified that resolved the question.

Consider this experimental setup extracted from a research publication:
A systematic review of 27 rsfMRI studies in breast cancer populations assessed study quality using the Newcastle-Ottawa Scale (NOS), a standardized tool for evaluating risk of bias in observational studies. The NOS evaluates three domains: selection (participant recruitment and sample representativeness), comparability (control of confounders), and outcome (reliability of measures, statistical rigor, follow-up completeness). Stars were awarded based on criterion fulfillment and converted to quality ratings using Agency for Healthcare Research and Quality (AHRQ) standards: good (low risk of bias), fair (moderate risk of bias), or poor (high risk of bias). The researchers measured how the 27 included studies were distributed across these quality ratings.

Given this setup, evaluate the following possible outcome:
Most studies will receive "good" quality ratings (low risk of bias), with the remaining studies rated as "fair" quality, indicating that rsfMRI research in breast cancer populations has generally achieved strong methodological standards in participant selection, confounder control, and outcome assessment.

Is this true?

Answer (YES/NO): NO